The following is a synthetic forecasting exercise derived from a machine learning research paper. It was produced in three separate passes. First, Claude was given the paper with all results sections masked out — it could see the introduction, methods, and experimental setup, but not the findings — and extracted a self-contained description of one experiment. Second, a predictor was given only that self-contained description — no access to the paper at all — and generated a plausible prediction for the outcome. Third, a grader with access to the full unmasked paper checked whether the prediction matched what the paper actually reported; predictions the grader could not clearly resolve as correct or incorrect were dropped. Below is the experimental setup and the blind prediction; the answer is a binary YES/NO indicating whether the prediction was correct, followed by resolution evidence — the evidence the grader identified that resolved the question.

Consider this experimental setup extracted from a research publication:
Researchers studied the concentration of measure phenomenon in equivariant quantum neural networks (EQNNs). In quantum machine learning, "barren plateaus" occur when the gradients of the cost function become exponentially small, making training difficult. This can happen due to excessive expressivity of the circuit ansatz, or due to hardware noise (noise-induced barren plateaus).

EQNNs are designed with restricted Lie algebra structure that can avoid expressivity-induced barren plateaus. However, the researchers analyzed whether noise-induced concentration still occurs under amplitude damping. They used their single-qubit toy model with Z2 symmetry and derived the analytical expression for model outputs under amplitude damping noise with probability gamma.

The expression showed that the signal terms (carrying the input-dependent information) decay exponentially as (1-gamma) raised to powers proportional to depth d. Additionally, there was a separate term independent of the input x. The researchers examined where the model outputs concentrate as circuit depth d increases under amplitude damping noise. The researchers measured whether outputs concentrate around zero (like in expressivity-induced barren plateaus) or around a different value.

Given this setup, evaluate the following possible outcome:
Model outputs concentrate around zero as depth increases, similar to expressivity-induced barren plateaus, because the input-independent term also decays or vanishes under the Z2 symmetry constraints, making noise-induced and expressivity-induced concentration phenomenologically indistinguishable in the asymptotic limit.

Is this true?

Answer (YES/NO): NO